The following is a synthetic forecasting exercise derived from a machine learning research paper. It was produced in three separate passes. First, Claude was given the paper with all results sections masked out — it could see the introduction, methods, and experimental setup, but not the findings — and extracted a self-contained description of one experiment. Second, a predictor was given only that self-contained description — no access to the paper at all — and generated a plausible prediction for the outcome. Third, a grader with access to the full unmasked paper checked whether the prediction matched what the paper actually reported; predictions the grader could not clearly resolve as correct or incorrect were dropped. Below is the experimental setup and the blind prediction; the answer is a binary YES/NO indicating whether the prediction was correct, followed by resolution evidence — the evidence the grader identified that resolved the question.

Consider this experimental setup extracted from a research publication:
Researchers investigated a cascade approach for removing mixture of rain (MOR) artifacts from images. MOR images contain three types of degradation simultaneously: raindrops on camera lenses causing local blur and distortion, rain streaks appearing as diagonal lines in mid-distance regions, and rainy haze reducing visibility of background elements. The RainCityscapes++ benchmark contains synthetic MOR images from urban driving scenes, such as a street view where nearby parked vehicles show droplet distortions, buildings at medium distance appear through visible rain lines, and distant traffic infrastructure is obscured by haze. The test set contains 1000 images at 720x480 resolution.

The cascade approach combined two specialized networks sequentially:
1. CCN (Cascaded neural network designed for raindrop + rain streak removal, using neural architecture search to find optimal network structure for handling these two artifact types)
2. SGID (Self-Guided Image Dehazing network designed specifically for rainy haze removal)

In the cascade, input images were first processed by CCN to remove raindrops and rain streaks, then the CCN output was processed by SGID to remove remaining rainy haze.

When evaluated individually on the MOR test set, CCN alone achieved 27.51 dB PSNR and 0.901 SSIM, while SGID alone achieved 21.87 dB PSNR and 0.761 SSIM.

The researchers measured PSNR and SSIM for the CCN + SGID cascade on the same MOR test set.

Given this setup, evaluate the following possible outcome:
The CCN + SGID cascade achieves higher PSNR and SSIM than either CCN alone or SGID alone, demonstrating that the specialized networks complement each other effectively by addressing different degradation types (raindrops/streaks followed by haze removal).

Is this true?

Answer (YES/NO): NO